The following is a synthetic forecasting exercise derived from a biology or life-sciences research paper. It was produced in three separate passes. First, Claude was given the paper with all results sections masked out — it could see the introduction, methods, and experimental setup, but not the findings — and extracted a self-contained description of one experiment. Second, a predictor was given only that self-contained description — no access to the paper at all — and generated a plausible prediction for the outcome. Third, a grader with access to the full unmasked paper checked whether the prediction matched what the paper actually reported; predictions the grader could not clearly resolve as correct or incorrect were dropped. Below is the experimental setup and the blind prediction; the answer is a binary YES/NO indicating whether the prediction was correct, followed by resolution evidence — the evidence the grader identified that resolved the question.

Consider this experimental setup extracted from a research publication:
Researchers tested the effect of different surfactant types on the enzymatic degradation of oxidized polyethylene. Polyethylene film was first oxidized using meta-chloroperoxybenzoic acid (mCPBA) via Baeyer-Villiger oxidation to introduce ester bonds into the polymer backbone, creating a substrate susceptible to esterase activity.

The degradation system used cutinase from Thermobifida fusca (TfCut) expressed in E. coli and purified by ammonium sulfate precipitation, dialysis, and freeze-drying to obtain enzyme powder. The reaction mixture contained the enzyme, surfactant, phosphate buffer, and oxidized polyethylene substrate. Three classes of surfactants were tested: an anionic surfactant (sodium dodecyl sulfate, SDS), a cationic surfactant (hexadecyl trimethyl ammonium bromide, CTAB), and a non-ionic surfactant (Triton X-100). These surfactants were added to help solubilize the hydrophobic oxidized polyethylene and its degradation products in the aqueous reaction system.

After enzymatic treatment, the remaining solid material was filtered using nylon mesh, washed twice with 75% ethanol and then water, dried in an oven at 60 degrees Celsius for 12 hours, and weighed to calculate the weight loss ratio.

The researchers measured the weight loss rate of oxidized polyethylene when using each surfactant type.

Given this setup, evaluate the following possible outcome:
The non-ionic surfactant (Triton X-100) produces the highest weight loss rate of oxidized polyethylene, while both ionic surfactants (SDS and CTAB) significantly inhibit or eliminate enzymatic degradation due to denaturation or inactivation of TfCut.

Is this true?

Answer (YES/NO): NO